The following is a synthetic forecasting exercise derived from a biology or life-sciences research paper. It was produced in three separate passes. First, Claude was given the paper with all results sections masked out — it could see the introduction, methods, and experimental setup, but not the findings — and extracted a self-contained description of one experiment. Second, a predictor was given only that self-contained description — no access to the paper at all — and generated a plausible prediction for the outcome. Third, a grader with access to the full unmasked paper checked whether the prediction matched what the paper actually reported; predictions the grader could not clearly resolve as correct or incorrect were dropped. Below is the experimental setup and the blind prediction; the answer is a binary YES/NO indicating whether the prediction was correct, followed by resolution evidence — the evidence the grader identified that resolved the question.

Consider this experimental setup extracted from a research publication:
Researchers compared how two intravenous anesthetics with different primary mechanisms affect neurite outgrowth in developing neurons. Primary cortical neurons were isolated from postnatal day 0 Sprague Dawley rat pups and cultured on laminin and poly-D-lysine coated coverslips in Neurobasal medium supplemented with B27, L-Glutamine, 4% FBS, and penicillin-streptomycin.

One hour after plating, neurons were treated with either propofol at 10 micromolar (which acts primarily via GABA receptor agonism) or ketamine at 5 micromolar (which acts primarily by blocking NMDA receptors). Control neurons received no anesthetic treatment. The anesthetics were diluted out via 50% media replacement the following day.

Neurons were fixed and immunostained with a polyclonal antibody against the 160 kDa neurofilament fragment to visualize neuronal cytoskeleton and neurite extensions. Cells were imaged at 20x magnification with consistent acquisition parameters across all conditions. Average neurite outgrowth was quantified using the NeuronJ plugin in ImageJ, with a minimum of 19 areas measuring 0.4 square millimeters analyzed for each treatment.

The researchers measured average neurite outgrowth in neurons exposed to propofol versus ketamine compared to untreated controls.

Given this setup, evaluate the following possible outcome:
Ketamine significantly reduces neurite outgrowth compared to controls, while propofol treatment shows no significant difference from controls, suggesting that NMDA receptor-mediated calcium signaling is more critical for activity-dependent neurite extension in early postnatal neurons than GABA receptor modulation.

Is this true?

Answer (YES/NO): NO